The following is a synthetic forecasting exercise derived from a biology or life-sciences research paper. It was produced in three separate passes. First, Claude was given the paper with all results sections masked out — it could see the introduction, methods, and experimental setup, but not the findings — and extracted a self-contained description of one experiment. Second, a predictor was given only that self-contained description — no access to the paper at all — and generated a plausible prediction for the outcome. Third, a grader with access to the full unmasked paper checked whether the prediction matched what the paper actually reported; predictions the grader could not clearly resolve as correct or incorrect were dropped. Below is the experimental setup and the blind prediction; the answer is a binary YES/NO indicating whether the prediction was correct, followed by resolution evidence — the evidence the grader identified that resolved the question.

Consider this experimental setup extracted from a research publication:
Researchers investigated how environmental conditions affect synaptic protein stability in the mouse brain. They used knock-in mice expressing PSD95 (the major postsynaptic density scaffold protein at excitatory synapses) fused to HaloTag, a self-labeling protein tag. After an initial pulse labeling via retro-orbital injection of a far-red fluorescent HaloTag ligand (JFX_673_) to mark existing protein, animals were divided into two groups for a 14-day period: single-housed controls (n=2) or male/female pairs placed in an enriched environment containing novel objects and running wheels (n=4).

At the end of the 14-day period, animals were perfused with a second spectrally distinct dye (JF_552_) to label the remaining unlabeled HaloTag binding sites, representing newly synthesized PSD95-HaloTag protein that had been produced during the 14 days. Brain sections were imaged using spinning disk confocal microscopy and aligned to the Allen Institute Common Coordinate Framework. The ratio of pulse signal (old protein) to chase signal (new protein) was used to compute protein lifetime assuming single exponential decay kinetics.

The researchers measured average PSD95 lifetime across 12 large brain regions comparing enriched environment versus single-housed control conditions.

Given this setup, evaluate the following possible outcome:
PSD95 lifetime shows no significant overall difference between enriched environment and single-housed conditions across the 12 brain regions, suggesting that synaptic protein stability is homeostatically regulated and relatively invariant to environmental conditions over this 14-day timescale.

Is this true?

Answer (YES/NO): NO